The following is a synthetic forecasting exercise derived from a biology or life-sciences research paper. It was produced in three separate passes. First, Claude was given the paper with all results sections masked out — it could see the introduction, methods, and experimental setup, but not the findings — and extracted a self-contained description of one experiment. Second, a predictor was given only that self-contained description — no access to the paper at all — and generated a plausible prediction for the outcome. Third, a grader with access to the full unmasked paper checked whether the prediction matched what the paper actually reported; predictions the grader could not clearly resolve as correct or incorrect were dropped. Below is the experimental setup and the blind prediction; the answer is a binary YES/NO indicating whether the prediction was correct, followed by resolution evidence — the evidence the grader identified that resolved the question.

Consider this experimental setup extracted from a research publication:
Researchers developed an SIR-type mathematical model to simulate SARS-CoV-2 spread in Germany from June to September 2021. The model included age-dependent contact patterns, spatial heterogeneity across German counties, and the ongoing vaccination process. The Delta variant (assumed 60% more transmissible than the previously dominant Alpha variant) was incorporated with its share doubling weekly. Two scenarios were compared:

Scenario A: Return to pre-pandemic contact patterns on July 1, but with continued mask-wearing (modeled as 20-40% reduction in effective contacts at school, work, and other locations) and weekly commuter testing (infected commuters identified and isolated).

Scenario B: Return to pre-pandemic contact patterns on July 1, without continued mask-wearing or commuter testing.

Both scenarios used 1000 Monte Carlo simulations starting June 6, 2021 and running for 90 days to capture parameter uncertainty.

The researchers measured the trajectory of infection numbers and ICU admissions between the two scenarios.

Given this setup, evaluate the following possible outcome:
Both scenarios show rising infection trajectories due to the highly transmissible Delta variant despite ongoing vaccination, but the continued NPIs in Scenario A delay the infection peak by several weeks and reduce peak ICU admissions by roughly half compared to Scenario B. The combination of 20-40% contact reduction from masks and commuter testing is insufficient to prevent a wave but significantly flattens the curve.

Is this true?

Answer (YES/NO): NO